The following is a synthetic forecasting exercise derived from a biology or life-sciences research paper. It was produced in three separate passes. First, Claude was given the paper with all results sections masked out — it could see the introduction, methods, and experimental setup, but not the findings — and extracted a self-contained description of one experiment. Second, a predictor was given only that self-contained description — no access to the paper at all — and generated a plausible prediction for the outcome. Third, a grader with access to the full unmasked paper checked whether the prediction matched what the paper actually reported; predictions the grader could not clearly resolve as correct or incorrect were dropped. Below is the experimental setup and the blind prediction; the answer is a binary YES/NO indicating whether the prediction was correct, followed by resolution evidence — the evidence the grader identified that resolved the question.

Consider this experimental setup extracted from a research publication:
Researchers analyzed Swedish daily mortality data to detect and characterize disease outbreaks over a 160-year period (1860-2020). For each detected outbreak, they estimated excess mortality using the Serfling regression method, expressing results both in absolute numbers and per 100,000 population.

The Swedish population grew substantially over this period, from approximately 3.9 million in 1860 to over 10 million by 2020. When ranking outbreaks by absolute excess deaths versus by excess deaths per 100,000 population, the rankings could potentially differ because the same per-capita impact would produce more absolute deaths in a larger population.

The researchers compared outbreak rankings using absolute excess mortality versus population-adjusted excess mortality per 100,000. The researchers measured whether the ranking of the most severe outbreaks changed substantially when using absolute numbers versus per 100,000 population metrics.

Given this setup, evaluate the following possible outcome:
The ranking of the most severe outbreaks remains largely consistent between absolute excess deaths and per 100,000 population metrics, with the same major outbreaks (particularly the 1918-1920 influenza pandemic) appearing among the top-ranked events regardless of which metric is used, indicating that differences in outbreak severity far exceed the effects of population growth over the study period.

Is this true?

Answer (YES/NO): NO